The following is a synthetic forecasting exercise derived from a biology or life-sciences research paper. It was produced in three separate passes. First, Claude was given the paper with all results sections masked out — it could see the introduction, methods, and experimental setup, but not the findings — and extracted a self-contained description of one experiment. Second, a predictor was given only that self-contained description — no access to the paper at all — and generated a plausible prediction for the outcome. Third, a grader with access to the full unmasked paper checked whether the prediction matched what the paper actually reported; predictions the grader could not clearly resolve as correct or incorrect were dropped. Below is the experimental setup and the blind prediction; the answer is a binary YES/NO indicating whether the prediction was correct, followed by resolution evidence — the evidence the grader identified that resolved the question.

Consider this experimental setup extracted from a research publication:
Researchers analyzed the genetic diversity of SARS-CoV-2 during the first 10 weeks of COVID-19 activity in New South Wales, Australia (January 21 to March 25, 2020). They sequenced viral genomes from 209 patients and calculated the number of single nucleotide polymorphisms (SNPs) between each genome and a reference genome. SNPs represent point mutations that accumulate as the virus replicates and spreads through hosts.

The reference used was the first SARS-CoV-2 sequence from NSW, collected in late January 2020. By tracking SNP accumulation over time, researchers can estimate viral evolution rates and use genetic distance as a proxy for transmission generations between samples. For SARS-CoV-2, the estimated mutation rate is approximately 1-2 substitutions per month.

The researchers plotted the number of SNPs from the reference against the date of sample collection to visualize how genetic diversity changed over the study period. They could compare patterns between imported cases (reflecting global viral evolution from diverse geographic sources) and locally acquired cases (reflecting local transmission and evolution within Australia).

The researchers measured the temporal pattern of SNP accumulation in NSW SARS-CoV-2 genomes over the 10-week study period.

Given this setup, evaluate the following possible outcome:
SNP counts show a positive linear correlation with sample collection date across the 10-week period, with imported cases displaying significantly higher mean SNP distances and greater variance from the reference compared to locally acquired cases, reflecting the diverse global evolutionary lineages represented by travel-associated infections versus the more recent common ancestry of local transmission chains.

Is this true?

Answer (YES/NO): NO